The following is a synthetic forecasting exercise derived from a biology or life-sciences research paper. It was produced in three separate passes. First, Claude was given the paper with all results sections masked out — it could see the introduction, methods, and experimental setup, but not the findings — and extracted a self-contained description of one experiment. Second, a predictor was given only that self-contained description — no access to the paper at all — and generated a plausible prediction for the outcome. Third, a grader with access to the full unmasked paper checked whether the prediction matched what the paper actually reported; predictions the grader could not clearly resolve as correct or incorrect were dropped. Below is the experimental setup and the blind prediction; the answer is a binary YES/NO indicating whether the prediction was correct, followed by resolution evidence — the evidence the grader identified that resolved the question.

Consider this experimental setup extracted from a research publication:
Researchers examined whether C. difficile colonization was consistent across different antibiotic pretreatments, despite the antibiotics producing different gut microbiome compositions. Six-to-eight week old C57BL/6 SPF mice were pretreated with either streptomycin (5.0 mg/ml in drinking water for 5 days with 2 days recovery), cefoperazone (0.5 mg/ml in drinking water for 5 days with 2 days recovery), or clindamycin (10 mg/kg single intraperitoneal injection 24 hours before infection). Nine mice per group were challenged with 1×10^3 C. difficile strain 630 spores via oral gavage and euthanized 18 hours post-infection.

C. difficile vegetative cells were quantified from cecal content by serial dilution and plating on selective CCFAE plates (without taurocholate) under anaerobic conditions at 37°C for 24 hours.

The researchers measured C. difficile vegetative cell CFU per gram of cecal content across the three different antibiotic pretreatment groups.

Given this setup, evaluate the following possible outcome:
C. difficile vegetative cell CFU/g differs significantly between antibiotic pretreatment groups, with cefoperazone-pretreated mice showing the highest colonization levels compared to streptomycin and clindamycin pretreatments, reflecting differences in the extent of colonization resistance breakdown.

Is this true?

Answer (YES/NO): NO